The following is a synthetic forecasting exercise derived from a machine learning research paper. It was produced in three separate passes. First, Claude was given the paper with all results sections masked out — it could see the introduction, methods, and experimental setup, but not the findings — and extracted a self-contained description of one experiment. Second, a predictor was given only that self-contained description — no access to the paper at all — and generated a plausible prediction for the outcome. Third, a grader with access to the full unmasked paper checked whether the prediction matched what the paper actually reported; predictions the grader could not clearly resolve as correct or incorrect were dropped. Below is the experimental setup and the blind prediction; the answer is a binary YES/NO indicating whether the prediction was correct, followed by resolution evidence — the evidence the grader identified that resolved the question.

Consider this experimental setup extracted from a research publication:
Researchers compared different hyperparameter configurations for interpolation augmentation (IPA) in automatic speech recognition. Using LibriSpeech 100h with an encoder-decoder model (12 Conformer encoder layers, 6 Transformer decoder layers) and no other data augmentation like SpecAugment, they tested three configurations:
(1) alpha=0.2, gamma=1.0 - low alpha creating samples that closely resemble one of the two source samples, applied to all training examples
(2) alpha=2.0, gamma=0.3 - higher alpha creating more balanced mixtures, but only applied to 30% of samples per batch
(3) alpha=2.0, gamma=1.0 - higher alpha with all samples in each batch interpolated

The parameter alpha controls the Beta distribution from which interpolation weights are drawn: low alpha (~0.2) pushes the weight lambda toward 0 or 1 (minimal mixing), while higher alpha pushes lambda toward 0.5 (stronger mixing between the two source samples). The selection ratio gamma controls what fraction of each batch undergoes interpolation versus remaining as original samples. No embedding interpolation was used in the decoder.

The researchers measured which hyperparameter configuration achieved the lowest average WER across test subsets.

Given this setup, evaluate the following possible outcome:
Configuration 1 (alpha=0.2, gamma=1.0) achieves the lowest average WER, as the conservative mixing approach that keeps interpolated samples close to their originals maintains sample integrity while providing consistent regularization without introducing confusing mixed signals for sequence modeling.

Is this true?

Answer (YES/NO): NO